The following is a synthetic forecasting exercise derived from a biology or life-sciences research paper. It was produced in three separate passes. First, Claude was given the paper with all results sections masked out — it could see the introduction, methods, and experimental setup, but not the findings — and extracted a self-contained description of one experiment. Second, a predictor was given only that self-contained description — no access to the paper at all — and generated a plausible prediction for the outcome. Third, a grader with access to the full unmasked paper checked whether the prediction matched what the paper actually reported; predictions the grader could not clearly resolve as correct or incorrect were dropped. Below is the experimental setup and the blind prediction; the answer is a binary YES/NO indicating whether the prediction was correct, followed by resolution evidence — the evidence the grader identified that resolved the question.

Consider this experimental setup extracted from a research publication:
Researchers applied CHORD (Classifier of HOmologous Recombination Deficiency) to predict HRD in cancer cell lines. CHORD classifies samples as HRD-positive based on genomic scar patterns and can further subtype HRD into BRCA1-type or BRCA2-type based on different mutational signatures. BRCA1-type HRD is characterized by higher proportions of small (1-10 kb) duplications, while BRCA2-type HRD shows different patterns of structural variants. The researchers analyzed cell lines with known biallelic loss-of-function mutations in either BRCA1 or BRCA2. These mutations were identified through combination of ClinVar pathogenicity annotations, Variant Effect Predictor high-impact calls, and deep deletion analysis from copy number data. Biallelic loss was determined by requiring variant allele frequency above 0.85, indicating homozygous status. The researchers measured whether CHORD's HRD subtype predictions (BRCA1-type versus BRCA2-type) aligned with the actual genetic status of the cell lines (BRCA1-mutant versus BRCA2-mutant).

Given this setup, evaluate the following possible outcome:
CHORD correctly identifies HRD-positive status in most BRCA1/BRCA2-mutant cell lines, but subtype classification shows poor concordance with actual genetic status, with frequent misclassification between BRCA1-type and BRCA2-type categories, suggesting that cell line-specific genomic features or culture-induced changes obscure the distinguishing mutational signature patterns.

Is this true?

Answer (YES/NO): NO